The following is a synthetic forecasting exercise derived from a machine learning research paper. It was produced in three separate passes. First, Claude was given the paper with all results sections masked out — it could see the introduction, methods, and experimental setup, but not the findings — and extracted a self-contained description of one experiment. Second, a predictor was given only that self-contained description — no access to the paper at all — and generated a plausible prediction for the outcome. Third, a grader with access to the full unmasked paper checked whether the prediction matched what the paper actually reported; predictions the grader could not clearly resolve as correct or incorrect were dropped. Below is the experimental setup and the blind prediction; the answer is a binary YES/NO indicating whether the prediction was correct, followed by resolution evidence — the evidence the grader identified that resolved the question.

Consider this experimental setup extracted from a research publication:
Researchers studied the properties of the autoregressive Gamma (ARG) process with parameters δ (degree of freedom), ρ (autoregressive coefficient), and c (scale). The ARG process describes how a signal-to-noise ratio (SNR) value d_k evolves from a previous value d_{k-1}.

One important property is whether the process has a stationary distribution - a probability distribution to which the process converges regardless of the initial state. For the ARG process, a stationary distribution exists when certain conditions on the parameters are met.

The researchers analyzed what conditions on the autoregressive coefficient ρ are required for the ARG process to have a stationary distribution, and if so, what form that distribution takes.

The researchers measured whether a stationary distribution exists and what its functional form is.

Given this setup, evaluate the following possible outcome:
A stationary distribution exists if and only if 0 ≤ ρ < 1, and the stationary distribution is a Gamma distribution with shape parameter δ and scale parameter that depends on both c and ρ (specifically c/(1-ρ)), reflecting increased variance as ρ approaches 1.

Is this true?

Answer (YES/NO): YES